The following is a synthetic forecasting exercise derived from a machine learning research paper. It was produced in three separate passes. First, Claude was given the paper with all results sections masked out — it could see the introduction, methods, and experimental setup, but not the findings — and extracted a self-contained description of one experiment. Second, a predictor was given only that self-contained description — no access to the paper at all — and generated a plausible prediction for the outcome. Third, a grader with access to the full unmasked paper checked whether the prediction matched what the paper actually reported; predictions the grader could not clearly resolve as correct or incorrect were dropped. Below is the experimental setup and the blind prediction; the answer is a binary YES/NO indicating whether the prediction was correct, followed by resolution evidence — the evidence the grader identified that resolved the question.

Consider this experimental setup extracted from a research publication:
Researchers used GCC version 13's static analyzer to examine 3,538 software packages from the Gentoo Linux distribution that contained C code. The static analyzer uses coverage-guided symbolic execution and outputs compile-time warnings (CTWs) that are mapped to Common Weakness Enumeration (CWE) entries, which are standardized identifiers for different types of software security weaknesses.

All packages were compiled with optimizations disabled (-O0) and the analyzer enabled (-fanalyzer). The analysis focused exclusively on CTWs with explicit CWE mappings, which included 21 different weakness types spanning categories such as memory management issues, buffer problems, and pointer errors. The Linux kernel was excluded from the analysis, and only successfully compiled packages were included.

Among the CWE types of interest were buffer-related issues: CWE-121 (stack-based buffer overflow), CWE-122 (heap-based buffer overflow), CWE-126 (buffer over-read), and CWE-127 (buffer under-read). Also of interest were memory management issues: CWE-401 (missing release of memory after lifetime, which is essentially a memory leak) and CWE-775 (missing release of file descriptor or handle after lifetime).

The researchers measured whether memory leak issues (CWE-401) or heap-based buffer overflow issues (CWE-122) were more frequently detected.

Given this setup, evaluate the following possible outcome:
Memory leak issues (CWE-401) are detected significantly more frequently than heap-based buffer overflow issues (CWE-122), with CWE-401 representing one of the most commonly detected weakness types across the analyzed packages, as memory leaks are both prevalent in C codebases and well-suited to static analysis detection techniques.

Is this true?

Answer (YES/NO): YES